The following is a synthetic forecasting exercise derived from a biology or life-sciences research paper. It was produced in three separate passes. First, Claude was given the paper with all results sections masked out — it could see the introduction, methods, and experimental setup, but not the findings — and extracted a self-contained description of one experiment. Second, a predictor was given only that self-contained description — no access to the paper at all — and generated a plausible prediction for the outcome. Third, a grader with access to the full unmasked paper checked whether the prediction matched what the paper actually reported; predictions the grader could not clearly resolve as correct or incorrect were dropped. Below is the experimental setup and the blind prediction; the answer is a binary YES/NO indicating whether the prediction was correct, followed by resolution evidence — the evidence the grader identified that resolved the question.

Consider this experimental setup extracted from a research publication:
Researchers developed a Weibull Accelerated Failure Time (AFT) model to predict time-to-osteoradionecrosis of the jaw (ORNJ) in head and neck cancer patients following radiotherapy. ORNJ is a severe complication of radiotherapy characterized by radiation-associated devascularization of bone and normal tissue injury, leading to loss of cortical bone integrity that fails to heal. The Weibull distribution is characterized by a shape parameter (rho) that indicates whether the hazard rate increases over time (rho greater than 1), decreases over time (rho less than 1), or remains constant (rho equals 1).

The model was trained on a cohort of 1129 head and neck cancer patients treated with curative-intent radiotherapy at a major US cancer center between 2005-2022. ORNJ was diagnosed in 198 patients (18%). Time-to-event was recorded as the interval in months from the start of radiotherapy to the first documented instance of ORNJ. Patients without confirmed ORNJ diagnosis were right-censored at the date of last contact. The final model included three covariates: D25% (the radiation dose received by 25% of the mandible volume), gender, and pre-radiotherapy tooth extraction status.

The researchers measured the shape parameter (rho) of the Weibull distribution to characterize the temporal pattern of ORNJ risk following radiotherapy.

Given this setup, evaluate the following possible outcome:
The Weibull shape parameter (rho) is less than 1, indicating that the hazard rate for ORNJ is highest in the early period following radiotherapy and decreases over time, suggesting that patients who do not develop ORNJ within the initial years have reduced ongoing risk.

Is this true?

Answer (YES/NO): YES